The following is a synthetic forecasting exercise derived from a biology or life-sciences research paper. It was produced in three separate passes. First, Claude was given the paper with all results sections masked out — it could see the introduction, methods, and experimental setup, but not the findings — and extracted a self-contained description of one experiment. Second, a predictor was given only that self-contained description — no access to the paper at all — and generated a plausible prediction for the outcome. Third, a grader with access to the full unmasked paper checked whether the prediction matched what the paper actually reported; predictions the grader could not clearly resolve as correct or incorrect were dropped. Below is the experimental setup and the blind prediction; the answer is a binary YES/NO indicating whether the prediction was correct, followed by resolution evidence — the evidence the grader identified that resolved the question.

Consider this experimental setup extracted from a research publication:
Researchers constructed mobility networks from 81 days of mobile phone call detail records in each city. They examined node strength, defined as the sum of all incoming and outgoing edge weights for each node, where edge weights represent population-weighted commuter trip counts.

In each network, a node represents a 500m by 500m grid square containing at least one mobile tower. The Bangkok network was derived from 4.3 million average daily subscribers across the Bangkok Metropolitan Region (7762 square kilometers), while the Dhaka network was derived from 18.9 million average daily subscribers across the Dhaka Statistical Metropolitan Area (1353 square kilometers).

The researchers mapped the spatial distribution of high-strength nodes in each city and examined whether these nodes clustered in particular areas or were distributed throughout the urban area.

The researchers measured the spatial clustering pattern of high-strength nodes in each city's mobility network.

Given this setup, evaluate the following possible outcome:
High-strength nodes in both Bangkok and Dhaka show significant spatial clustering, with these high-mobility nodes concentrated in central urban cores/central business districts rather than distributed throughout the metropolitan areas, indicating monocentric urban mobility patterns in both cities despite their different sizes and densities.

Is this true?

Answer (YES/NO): NO